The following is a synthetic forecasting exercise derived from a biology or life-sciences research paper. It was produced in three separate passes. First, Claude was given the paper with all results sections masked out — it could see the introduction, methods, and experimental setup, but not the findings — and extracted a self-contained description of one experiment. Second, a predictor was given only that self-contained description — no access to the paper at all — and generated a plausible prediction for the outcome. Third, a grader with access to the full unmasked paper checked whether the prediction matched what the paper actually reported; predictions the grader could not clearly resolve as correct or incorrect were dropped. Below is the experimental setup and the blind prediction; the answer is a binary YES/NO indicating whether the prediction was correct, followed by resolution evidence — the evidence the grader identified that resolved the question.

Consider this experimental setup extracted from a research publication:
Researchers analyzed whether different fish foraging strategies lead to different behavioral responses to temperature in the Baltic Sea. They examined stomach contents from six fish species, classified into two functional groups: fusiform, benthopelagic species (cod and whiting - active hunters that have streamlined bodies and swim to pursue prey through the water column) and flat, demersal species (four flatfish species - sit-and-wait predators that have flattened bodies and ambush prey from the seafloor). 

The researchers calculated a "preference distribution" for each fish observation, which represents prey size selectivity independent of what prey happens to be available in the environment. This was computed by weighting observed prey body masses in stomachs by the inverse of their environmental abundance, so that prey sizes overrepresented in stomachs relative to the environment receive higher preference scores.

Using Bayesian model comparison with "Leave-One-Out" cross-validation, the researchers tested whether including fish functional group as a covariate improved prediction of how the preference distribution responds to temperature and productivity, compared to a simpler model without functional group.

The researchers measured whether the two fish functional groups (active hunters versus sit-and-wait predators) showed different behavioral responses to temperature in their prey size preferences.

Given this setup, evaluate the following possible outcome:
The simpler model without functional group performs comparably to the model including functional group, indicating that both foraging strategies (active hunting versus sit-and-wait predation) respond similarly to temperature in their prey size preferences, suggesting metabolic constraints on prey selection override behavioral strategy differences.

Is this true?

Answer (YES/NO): YES